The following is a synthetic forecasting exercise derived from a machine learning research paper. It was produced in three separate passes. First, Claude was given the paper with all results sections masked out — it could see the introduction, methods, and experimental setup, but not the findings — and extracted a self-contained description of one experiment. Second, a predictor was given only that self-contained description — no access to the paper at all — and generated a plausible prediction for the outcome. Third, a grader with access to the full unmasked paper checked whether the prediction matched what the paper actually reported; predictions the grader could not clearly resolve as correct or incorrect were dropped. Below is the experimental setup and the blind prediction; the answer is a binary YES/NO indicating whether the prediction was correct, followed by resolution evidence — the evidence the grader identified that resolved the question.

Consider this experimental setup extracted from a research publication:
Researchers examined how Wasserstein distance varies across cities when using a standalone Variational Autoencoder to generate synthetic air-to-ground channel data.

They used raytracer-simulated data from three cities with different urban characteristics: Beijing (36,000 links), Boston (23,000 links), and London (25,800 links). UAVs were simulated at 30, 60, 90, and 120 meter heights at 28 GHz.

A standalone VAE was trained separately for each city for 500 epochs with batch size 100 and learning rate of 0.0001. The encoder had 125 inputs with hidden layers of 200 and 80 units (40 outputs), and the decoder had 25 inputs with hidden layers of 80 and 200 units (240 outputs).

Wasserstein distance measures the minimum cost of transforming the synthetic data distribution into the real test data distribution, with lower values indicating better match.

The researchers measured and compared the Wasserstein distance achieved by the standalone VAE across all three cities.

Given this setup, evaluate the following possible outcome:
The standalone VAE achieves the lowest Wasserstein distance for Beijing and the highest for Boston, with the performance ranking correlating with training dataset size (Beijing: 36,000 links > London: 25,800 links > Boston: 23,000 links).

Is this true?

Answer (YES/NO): NO